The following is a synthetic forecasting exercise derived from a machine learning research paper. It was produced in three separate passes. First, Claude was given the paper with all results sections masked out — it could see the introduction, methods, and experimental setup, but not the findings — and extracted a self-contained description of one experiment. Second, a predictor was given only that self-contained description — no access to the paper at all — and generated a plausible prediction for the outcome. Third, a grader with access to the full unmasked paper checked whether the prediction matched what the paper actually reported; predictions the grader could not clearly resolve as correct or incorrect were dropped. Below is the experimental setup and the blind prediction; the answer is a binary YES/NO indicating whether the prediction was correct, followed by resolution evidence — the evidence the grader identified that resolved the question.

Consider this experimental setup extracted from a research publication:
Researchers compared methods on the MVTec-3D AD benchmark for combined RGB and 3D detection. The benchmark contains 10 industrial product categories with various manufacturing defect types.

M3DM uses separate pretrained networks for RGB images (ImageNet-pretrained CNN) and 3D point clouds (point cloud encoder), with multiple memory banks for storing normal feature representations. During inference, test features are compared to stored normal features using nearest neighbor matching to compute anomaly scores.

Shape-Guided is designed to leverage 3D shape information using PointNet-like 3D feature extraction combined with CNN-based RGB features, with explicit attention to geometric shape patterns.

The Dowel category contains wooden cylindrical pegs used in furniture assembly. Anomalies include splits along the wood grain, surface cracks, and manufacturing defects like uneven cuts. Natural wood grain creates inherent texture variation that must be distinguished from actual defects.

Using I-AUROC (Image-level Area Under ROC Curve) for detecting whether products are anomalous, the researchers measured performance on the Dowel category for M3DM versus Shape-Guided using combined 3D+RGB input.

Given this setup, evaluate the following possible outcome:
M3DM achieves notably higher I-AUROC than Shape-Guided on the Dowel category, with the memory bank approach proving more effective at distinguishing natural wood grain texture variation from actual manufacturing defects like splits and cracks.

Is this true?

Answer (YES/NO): NO